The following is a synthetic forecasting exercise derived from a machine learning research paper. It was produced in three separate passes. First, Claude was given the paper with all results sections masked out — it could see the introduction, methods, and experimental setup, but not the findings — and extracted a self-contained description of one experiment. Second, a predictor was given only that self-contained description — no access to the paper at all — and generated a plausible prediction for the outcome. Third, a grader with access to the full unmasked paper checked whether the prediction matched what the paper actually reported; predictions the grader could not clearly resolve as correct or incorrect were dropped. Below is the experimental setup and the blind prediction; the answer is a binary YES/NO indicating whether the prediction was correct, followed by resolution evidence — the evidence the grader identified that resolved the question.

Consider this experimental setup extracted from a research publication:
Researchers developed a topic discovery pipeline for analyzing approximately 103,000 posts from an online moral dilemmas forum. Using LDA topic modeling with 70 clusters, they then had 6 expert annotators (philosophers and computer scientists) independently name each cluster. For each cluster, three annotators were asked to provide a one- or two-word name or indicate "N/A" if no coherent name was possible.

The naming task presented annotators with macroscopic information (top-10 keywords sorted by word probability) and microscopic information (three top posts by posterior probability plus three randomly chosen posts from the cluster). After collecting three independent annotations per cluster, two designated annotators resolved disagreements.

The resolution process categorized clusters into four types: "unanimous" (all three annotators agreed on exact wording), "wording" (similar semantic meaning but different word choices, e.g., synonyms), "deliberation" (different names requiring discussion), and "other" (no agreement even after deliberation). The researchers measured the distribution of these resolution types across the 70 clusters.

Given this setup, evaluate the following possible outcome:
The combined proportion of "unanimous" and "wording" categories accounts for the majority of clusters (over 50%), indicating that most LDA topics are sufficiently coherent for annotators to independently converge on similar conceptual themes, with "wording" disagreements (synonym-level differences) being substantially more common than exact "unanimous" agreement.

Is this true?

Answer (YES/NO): YES